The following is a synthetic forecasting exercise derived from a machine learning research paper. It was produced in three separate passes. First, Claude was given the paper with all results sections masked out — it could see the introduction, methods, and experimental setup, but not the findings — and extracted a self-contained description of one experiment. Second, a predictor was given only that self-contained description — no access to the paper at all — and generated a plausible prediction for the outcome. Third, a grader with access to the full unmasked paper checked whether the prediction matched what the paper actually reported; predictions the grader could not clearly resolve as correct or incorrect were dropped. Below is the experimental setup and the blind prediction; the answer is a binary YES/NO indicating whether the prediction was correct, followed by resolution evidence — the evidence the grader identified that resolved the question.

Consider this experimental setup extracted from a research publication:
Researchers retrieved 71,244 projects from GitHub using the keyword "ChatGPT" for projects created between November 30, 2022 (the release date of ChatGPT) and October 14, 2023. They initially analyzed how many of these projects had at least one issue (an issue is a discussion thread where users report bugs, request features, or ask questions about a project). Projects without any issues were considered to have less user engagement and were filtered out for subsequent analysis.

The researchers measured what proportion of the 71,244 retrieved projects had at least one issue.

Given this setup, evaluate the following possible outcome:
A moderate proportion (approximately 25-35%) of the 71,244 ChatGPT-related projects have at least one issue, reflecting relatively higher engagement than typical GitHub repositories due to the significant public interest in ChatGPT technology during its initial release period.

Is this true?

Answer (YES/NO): NO